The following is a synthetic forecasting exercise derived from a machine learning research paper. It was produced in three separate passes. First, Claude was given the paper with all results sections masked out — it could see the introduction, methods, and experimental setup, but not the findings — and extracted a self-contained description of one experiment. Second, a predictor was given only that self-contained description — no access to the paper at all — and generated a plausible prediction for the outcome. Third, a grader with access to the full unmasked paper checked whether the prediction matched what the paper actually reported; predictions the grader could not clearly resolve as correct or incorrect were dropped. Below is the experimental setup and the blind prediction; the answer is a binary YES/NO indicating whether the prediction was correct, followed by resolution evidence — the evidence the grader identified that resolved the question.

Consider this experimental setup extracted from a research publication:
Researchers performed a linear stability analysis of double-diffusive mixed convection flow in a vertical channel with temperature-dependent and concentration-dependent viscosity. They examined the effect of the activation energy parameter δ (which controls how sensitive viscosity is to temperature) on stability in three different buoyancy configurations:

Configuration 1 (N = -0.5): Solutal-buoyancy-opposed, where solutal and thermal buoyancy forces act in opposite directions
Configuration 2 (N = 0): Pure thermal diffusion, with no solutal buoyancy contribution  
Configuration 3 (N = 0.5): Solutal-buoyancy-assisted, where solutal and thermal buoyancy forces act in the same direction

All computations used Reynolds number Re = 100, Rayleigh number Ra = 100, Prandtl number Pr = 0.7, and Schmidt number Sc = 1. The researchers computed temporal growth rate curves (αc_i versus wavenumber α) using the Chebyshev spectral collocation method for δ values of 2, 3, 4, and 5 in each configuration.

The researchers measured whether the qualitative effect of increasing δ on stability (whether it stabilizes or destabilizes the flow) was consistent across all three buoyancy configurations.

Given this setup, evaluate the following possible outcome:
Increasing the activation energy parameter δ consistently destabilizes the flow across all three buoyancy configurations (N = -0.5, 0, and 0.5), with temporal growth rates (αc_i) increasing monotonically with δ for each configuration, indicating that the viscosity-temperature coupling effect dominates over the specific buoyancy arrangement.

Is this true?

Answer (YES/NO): NO